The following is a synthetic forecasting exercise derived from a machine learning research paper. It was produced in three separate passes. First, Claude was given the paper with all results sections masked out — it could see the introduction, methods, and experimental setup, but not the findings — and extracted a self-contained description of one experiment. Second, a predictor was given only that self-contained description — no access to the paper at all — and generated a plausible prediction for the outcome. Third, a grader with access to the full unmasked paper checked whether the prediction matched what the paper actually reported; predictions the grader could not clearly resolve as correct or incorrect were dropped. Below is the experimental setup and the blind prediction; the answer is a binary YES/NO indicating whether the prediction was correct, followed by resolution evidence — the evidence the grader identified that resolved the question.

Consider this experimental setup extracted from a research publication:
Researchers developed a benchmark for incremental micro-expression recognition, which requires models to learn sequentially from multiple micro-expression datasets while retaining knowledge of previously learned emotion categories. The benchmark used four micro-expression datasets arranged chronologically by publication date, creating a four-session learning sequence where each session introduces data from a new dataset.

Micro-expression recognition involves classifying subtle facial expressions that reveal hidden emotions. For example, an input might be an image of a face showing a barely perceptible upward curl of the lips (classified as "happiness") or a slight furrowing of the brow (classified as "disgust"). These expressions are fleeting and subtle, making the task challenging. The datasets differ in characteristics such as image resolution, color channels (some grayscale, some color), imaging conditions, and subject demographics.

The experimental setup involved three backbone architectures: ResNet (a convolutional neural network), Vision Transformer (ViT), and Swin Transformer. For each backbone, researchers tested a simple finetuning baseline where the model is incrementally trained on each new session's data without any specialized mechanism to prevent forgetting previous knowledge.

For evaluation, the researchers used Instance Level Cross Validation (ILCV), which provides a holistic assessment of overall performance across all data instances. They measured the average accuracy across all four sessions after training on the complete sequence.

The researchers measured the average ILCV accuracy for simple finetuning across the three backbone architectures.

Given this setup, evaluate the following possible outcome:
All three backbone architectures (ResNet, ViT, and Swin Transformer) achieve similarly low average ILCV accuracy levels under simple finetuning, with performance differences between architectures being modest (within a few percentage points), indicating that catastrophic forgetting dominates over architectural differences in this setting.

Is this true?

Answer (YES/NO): NO